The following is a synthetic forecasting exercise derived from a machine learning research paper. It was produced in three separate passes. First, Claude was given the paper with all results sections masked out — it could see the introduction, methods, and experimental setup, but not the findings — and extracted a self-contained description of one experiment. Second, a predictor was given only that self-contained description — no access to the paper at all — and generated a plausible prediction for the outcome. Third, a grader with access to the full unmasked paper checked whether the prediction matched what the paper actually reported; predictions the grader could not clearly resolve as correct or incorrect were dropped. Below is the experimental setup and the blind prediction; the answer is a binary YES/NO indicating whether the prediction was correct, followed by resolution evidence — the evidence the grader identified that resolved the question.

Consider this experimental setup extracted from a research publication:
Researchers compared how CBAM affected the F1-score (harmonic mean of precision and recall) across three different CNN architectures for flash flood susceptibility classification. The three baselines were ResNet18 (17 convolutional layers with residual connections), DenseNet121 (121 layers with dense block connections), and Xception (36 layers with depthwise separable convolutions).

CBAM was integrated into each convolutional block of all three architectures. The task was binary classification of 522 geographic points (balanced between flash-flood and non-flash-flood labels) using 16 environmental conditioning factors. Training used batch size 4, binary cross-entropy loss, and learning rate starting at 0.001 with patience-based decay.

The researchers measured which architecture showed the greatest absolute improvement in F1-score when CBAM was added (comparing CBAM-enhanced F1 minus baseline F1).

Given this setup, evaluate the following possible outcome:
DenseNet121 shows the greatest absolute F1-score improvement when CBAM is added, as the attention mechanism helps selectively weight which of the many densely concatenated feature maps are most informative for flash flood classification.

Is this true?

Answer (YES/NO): NO